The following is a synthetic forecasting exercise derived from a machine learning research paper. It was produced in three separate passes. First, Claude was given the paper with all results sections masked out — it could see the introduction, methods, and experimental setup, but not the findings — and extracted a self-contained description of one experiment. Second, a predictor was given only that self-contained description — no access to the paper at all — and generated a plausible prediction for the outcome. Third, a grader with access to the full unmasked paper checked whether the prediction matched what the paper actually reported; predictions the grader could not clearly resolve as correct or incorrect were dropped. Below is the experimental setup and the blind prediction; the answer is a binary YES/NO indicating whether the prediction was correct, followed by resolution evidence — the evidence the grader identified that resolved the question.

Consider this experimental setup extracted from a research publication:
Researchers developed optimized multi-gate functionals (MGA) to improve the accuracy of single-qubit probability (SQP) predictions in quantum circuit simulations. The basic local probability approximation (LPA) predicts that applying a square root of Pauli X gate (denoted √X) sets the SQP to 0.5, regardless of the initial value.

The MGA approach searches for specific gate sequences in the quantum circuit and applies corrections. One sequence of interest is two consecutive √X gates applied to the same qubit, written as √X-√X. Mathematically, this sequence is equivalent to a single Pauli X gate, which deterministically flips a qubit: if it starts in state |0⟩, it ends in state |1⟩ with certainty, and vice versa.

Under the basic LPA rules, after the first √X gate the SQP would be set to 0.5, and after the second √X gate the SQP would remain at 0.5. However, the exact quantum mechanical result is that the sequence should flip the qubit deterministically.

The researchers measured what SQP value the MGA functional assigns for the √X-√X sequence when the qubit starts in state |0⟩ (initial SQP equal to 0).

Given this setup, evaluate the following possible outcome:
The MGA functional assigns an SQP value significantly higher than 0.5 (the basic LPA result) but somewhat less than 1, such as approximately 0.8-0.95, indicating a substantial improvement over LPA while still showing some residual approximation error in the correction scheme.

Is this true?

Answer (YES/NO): NO